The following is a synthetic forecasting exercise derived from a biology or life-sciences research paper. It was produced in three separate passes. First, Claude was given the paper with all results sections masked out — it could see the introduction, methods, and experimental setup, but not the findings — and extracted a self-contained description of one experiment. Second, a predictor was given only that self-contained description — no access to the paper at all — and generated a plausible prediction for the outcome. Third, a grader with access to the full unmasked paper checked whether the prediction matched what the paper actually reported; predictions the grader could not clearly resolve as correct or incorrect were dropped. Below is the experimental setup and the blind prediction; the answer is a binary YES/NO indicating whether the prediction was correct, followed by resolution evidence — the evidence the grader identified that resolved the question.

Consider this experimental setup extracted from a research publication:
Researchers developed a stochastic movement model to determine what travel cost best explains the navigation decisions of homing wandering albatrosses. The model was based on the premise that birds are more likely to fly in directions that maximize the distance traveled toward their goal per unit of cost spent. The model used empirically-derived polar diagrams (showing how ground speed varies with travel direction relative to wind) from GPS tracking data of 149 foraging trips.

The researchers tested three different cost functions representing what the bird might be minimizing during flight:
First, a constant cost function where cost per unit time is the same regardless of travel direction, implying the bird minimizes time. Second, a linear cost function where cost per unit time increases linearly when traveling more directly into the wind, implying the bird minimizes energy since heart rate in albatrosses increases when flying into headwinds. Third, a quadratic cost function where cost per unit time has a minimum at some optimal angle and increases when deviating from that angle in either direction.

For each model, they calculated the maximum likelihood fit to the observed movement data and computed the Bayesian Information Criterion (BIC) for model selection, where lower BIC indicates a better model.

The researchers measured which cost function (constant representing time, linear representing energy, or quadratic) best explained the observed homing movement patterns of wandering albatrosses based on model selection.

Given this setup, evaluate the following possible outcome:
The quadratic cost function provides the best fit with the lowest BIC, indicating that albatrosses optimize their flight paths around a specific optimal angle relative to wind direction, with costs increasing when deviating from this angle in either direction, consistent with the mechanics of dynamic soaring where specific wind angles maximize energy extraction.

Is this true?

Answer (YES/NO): YES